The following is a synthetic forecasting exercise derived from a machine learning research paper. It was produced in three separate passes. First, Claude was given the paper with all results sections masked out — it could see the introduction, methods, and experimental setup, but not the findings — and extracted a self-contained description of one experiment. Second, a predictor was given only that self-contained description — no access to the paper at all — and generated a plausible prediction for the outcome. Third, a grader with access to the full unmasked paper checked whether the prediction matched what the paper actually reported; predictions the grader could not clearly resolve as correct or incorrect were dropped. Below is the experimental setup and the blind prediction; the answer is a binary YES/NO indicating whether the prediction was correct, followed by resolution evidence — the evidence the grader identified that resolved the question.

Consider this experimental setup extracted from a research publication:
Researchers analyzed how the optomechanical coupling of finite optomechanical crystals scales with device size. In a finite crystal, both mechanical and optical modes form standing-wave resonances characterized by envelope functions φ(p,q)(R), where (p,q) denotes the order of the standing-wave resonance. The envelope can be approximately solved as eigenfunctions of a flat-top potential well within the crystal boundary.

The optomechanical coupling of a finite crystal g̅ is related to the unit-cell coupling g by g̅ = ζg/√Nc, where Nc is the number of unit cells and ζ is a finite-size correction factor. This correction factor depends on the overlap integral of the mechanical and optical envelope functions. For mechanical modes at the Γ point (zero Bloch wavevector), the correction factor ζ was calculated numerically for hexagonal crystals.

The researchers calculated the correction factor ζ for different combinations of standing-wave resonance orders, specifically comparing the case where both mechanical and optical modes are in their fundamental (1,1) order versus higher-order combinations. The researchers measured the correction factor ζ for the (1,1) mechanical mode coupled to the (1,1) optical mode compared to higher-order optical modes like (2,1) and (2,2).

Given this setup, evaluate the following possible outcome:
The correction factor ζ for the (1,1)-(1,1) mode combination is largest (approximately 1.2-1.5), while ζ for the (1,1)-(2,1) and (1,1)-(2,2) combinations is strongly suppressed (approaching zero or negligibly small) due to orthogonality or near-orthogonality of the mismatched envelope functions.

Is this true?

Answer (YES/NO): NO